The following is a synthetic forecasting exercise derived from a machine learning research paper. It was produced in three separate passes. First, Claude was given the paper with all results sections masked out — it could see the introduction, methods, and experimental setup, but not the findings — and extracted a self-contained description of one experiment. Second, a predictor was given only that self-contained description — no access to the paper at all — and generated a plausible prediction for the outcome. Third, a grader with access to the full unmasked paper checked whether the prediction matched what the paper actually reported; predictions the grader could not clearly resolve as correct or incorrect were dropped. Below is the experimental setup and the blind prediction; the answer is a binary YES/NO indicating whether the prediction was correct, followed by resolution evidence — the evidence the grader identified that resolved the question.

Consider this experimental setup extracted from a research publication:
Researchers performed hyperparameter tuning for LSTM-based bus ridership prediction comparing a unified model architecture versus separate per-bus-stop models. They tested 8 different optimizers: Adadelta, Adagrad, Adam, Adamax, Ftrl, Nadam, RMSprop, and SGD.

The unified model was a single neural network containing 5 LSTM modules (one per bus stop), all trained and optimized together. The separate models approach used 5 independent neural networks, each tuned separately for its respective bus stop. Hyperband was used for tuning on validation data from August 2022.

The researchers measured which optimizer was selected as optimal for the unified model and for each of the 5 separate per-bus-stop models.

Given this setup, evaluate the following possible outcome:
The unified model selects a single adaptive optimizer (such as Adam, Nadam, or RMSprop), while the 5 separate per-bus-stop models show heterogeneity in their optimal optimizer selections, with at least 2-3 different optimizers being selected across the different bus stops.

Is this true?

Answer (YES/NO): YES